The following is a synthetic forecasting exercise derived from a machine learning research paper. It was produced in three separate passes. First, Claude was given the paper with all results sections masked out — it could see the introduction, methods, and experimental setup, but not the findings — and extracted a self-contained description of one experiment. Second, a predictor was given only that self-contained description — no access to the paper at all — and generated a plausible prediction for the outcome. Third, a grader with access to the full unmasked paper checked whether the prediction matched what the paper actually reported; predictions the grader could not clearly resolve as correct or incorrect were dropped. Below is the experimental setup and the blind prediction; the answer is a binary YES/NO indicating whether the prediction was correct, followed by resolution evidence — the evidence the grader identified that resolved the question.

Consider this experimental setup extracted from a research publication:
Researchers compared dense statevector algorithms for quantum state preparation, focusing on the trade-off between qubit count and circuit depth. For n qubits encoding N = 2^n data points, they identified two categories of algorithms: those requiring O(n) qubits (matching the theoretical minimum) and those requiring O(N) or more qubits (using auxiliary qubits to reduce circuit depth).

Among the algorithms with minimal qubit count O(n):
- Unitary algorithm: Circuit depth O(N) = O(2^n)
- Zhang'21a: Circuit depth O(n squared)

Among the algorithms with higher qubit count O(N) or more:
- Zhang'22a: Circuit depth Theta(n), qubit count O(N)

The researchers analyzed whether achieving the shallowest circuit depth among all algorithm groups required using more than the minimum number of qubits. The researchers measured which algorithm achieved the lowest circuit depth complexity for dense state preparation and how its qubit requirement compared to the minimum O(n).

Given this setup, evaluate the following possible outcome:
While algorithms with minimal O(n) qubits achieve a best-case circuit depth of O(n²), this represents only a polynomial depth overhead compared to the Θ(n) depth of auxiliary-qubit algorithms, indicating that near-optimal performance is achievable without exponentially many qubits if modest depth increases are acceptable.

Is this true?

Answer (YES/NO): YES